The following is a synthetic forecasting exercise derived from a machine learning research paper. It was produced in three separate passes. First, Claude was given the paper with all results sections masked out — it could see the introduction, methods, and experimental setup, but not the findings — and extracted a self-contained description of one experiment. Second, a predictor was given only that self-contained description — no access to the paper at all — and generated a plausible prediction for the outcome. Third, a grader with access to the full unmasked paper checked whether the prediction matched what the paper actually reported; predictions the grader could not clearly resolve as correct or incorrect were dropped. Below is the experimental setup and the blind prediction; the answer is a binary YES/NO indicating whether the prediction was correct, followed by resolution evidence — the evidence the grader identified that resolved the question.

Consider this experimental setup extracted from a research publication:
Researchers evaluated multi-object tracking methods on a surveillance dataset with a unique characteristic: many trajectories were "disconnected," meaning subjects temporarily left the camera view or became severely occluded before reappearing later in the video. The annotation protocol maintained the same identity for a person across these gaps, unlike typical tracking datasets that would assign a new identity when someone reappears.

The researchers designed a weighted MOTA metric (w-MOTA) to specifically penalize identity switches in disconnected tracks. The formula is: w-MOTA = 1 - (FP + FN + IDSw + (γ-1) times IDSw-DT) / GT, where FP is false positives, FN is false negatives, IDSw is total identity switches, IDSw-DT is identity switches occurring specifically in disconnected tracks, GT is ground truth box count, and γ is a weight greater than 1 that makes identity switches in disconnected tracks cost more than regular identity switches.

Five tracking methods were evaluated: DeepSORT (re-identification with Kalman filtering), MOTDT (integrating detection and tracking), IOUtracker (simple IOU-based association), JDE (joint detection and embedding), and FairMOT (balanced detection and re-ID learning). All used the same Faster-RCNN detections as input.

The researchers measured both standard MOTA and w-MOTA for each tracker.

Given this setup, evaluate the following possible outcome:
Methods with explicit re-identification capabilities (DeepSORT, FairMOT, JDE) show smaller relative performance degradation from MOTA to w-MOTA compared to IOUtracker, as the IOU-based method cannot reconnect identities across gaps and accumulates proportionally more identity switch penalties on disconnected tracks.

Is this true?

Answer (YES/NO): NO